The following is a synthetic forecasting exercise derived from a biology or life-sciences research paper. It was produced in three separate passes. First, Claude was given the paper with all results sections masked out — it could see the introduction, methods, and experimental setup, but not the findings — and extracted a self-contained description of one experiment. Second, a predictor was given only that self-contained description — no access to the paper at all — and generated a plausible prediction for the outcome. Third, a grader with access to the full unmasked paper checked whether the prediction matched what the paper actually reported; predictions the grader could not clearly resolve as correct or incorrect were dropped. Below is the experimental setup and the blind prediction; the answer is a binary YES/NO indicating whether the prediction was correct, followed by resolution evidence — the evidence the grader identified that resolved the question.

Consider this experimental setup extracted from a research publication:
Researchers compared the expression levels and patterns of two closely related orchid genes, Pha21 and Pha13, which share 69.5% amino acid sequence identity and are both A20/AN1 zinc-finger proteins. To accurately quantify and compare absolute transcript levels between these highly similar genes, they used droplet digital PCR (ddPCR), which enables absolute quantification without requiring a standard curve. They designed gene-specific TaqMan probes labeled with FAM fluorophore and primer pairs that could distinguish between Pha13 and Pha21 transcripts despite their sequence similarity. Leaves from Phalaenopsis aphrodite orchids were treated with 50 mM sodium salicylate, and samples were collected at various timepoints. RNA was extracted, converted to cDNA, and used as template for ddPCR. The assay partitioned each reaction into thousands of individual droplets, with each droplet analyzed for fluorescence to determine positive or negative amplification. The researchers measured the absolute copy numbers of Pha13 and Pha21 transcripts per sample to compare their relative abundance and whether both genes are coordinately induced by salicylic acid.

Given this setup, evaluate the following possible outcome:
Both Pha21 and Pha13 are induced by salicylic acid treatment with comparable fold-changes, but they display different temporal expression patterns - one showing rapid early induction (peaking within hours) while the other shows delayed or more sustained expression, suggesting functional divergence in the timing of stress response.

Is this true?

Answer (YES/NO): NO